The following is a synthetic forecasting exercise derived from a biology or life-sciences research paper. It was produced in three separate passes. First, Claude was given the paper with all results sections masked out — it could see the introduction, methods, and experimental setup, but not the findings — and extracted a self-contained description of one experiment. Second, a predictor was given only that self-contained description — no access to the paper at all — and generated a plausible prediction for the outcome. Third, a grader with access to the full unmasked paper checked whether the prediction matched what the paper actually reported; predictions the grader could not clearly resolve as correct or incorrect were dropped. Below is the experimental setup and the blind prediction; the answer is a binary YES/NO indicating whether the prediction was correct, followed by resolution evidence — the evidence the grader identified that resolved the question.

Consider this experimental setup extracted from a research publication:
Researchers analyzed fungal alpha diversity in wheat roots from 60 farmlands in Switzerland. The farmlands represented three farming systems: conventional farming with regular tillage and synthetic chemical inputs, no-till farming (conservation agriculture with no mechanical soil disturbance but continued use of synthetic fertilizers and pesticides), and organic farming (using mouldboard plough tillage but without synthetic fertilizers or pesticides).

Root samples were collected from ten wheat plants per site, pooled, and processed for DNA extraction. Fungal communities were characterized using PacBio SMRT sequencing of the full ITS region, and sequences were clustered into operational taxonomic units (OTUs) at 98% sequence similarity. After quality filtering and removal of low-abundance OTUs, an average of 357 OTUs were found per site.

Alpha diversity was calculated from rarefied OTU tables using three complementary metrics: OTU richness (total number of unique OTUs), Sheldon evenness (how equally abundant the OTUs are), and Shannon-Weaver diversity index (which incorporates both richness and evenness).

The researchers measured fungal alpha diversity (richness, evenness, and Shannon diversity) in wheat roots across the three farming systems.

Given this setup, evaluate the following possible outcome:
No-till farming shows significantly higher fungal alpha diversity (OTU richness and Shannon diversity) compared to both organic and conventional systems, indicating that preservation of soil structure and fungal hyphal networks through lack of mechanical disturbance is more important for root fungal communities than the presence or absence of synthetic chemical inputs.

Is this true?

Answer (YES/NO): NO